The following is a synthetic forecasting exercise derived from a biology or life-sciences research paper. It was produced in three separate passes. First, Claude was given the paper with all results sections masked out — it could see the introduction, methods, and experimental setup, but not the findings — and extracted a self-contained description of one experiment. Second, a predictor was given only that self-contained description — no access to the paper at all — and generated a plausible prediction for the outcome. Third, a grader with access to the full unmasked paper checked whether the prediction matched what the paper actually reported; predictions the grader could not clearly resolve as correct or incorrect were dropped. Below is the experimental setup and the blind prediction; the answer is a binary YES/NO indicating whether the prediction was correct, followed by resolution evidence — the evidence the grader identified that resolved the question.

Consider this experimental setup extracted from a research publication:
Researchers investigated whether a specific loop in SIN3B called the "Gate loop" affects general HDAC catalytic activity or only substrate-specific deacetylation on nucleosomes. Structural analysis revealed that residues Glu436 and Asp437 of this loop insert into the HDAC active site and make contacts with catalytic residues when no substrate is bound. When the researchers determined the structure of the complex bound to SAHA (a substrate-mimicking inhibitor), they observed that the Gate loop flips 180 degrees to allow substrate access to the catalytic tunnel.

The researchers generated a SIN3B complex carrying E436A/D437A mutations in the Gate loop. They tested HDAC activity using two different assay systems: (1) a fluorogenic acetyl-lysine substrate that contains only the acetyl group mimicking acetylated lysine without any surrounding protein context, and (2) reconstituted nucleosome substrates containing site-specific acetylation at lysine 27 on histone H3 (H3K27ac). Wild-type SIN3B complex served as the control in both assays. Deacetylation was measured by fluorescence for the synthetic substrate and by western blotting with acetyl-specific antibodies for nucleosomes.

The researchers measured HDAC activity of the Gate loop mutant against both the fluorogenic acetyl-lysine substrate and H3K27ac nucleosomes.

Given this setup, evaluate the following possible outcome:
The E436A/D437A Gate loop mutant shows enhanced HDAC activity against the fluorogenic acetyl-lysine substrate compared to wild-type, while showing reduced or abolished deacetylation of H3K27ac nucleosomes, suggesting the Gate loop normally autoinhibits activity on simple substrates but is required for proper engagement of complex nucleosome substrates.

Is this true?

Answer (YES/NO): NO